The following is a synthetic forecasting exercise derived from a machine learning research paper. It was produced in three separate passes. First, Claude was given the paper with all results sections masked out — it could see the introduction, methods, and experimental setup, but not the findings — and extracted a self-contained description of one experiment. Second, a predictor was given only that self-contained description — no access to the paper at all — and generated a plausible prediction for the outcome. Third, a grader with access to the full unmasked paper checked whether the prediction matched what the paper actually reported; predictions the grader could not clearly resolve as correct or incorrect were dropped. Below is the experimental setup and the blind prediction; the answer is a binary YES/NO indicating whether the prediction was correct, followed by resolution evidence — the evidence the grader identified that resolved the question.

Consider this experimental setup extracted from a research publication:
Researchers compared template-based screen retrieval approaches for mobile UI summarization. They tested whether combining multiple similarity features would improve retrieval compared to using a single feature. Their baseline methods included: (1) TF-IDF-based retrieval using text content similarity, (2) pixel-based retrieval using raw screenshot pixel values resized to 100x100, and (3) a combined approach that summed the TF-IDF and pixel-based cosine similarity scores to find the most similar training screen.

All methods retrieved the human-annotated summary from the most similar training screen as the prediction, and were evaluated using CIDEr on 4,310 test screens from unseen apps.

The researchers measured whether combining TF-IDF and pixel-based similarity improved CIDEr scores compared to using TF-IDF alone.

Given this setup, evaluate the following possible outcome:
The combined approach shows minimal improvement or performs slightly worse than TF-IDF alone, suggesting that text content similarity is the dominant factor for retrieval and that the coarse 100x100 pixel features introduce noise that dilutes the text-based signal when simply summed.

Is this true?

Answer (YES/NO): NO